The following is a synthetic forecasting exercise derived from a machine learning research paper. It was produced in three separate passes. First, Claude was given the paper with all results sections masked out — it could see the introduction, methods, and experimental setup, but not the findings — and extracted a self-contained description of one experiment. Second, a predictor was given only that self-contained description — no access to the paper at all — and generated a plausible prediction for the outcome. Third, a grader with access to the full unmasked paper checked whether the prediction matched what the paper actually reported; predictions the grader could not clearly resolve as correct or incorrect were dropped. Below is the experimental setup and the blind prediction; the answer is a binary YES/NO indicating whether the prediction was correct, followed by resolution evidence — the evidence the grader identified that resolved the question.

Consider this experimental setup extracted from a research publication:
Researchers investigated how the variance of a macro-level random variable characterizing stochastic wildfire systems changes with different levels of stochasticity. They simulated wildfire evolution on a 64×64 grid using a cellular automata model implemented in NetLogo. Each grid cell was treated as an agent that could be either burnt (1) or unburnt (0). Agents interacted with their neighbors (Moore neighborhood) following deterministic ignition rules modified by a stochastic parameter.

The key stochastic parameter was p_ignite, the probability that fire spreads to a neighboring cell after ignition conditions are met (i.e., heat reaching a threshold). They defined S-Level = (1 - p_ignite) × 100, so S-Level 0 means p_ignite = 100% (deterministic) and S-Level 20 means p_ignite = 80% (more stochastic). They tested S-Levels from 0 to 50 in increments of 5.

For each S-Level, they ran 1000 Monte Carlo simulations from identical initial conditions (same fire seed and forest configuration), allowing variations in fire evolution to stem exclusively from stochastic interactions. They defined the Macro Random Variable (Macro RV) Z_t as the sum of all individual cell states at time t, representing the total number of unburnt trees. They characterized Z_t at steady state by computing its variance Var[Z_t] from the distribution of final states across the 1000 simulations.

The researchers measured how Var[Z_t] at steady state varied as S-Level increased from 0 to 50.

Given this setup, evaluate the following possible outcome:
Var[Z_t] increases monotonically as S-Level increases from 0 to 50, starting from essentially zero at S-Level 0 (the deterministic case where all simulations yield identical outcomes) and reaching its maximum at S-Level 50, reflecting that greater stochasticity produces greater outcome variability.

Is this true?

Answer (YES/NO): NO